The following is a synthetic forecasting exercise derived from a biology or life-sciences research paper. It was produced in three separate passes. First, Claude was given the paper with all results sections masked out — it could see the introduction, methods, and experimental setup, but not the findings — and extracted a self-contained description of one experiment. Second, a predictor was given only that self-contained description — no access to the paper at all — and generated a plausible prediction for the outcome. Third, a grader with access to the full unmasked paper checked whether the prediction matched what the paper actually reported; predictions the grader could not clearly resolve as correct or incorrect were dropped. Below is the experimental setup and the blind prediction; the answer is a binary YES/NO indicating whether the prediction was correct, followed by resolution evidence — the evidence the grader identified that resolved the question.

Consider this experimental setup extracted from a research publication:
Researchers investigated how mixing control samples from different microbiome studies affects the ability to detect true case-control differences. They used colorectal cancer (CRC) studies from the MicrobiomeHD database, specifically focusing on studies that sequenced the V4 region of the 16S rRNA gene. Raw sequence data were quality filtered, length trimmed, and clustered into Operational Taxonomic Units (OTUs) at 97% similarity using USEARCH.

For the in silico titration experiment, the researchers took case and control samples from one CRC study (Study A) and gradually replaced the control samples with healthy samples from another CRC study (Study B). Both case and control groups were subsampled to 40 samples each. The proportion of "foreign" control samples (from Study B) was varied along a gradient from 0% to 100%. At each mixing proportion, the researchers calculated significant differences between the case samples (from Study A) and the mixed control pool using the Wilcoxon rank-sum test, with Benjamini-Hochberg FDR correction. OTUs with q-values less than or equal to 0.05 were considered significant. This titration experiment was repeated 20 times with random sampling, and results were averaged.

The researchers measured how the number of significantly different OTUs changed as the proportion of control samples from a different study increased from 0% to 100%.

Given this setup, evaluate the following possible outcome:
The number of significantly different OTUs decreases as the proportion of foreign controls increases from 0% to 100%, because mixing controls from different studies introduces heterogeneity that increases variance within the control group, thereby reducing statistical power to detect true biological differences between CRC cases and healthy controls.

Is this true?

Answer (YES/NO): NO